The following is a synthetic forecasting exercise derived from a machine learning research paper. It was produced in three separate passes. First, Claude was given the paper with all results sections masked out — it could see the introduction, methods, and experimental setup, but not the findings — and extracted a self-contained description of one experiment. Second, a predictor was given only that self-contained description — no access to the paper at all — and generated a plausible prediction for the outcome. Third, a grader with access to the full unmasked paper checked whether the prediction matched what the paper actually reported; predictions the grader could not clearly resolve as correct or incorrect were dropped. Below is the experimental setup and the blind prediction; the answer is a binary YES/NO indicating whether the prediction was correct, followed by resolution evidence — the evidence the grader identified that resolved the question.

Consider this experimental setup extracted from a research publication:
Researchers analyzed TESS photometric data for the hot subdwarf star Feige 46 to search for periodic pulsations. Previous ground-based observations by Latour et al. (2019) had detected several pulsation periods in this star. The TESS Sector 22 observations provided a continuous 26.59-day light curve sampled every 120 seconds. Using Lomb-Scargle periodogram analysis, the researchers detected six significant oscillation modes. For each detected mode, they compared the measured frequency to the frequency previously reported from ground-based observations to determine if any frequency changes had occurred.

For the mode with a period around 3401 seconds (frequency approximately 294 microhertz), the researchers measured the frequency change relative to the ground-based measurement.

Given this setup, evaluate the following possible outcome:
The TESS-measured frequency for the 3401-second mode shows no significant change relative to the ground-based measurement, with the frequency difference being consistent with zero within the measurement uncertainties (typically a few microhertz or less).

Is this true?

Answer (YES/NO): NO